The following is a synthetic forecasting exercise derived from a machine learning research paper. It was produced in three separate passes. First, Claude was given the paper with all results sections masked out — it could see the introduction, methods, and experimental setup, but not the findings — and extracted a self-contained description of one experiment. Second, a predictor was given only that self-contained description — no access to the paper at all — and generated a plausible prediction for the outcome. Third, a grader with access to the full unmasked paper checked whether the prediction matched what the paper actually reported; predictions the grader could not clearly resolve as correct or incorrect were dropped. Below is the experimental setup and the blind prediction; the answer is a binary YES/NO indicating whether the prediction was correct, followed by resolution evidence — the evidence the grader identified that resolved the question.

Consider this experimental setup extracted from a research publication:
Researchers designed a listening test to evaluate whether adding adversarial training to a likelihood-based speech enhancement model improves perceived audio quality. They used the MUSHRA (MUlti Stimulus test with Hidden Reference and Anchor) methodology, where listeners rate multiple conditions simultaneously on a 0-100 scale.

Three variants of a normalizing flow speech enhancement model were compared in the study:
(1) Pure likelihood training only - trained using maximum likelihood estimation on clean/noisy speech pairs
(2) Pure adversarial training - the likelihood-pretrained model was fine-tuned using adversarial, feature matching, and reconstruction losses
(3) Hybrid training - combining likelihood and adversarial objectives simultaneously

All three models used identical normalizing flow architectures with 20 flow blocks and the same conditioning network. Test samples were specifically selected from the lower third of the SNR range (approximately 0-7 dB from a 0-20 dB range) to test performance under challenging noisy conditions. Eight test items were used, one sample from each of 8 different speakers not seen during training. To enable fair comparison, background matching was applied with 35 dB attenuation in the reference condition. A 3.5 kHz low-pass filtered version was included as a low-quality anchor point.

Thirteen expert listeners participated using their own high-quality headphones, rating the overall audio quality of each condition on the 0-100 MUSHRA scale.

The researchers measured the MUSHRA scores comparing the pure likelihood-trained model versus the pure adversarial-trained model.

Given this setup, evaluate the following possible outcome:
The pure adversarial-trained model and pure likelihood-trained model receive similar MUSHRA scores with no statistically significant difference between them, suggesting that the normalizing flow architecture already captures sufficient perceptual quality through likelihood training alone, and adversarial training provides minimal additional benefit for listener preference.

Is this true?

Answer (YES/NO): NO